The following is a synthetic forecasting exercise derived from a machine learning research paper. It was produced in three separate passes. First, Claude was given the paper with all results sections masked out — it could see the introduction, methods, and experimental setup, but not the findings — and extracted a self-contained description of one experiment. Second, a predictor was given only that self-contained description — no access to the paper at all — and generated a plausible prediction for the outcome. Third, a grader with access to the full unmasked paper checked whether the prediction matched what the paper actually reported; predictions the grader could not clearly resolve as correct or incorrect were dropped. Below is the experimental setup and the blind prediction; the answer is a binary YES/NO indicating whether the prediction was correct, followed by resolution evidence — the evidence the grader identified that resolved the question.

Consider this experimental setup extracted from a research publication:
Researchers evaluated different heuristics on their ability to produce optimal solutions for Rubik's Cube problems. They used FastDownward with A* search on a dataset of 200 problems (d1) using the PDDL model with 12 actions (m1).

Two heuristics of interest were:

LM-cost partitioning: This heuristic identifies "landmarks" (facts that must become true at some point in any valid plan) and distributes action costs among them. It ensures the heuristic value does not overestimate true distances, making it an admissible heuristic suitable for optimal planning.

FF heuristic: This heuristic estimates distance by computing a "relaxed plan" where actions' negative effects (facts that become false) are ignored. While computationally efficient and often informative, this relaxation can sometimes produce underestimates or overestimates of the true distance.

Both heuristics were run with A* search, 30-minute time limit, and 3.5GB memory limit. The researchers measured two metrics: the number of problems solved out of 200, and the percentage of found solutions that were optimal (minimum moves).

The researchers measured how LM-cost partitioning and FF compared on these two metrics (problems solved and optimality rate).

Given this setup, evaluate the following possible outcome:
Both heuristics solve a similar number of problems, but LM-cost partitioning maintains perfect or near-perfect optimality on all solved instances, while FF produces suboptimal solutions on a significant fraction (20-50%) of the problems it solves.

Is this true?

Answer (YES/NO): NO